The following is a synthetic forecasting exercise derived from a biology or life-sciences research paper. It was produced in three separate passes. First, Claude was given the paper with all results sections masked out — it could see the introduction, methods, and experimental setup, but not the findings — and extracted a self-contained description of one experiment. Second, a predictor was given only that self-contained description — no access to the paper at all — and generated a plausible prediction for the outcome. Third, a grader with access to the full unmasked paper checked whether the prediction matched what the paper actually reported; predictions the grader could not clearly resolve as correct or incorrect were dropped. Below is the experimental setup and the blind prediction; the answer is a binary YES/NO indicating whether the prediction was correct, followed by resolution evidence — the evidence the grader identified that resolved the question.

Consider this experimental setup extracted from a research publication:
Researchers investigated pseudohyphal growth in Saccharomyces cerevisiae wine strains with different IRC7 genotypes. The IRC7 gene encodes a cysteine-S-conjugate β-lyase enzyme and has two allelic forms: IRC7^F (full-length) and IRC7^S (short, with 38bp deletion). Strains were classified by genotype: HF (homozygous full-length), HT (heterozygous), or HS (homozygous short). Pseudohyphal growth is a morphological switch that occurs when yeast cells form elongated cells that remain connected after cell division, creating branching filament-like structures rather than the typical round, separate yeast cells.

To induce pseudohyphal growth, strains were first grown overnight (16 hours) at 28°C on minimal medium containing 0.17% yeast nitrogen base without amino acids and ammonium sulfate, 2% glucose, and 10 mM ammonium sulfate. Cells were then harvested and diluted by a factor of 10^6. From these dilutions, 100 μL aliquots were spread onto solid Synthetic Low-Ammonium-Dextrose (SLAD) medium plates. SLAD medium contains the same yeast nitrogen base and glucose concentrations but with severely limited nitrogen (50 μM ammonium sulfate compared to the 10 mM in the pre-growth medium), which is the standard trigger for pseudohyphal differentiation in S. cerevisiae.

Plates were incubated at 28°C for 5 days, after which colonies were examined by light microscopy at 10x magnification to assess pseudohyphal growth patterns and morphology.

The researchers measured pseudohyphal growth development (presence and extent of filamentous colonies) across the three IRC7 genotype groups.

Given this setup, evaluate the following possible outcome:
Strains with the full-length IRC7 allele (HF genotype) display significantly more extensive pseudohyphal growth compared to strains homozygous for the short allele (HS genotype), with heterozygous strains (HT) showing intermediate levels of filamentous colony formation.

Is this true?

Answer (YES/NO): NO